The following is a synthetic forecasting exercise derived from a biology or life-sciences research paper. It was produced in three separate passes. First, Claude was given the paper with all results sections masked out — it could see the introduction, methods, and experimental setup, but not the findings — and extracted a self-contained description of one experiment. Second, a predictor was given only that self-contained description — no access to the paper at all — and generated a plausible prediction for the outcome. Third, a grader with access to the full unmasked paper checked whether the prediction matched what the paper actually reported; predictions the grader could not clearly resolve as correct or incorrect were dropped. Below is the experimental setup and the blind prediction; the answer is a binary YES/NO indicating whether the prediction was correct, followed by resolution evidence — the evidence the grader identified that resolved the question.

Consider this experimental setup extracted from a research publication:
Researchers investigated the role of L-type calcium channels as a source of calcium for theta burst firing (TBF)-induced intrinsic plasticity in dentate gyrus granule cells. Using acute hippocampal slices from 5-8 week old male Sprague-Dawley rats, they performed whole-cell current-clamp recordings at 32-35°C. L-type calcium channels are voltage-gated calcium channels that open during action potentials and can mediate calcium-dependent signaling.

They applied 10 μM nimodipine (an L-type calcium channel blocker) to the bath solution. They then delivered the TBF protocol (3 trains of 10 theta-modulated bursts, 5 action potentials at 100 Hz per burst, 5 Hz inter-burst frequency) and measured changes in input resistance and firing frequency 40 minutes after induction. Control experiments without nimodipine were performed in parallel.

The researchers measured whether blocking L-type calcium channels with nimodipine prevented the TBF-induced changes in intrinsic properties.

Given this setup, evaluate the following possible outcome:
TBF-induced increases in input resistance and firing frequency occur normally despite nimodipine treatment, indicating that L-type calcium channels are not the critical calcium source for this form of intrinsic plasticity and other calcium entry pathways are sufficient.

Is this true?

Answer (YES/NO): NO